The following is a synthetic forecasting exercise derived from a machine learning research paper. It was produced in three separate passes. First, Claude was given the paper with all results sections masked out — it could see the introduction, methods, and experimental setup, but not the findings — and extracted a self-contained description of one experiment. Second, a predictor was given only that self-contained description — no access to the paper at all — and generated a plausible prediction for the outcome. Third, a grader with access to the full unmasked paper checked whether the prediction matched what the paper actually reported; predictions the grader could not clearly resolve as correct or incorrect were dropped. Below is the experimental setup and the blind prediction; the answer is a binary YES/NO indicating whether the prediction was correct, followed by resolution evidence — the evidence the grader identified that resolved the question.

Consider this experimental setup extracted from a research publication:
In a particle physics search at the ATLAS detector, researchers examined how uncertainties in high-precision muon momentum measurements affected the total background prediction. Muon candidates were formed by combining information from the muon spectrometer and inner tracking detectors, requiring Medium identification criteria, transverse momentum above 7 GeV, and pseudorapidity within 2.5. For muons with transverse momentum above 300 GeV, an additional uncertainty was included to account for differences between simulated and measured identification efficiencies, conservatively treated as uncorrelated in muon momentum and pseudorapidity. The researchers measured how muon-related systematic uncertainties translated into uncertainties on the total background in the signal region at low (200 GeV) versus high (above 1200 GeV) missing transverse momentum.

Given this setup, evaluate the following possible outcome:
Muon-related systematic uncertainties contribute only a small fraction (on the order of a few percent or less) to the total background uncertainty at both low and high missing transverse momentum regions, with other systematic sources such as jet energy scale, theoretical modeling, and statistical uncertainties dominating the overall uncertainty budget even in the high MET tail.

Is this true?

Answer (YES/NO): NO